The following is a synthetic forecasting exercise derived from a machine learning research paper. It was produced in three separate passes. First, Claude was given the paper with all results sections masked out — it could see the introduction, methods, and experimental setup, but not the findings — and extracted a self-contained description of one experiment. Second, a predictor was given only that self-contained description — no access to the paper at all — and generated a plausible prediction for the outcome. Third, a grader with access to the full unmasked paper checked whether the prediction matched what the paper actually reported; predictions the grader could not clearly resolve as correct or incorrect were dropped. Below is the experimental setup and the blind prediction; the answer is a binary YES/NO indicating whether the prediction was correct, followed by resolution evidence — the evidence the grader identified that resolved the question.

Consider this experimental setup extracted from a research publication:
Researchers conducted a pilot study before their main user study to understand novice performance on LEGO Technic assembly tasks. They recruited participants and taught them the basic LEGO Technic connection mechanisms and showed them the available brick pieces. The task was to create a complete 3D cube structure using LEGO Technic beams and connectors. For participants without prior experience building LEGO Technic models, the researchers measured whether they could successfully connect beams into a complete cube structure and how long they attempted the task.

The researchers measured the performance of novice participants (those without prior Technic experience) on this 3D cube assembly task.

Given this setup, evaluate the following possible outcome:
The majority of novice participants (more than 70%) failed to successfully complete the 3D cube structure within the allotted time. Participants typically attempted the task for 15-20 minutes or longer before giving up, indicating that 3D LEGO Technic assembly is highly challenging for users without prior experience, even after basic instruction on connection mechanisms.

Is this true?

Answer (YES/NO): NO